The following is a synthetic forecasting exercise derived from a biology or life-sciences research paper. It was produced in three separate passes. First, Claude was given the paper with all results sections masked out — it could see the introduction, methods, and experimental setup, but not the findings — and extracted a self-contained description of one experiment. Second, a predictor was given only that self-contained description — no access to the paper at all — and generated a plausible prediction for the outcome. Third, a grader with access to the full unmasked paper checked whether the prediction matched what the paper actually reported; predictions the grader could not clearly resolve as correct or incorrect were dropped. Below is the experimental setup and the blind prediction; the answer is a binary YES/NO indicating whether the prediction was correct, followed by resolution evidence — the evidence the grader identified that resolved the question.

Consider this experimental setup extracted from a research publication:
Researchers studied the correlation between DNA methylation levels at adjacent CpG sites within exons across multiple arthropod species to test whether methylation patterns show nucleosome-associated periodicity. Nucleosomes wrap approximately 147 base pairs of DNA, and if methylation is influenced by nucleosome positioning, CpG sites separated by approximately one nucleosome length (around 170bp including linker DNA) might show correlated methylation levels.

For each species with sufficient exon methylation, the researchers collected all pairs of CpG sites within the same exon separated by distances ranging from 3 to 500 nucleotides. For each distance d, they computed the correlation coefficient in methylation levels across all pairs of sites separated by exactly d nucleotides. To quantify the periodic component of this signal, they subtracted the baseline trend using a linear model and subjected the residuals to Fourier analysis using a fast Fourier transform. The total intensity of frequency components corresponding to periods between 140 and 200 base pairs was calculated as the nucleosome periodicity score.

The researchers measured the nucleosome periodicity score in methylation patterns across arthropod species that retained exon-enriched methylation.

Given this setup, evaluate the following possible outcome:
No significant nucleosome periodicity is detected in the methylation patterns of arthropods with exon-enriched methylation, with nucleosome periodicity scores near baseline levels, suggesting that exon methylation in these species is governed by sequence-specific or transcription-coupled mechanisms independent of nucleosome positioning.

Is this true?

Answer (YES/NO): NO